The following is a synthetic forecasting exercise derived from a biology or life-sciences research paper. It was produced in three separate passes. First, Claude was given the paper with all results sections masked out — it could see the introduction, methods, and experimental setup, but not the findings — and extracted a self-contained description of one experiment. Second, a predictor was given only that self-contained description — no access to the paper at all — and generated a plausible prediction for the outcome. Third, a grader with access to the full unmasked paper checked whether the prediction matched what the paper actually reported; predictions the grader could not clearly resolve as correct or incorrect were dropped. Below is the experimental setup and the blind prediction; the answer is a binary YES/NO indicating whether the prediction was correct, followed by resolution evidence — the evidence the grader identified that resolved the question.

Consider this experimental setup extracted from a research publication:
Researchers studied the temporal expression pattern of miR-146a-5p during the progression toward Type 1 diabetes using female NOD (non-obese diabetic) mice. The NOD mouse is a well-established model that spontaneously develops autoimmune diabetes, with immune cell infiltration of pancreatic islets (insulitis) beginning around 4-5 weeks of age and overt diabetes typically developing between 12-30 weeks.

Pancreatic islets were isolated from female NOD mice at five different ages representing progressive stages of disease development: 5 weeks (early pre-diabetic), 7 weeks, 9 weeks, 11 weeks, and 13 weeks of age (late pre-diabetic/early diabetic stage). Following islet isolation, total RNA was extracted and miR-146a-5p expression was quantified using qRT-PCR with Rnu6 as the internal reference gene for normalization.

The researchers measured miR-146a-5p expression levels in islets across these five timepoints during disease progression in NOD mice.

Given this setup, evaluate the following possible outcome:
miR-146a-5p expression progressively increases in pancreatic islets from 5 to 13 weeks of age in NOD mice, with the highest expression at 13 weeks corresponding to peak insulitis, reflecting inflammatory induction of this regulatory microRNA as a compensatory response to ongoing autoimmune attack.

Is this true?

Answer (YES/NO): NO